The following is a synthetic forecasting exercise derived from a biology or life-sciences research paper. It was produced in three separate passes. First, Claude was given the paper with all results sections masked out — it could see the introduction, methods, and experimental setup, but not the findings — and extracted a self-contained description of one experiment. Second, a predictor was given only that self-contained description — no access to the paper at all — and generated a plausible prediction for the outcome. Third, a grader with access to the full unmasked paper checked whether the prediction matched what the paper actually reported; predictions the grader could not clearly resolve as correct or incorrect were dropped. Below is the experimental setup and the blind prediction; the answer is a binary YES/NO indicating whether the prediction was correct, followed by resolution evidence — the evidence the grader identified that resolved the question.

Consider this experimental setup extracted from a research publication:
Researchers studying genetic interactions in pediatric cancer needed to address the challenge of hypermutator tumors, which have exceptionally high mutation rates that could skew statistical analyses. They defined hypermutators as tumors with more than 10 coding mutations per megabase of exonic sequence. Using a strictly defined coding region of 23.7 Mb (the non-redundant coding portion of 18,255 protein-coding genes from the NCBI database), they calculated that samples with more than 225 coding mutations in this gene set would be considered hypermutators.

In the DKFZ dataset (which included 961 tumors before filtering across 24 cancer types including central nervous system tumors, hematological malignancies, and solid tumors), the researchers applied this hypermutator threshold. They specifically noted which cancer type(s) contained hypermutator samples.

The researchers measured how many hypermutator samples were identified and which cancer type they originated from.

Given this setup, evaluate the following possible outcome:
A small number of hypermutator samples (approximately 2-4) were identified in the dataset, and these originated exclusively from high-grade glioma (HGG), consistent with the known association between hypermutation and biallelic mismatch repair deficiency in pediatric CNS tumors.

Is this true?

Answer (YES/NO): NO